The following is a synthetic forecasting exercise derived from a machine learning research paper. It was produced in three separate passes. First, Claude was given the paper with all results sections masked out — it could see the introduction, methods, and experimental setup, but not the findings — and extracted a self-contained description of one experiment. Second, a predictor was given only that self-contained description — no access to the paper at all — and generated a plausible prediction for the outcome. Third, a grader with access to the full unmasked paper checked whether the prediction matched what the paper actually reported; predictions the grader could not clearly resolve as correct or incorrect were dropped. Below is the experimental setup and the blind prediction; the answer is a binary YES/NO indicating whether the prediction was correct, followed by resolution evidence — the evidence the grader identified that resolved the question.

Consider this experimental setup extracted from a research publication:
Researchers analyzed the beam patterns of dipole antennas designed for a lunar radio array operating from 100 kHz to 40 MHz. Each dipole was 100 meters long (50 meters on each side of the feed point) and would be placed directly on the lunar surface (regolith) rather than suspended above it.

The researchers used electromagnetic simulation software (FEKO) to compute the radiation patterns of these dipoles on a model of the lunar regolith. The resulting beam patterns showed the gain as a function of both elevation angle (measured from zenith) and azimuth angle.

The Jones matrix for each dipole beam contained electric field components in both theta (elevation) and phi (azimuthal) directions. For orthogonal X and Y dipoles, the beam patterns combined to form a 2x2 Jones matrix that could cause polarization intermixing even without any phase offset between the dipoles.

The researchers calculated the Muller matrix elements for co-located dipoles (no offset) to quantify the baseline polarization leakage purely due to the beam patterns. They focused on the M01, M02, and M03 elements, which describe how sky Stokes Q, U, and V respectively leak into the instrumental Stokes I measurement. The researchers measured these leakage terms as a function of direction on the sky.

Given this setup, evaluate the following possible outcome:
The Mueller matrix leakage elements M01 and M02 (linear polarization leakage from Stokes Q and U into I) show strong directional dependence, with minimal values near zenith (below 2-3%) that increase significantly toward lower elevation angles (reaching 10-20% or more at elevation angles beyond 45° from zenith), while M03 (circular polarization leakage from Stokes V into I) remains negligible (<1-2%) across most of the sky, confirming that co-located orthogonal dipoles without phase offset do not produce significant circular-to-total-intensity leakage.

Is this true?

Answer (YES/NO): NO